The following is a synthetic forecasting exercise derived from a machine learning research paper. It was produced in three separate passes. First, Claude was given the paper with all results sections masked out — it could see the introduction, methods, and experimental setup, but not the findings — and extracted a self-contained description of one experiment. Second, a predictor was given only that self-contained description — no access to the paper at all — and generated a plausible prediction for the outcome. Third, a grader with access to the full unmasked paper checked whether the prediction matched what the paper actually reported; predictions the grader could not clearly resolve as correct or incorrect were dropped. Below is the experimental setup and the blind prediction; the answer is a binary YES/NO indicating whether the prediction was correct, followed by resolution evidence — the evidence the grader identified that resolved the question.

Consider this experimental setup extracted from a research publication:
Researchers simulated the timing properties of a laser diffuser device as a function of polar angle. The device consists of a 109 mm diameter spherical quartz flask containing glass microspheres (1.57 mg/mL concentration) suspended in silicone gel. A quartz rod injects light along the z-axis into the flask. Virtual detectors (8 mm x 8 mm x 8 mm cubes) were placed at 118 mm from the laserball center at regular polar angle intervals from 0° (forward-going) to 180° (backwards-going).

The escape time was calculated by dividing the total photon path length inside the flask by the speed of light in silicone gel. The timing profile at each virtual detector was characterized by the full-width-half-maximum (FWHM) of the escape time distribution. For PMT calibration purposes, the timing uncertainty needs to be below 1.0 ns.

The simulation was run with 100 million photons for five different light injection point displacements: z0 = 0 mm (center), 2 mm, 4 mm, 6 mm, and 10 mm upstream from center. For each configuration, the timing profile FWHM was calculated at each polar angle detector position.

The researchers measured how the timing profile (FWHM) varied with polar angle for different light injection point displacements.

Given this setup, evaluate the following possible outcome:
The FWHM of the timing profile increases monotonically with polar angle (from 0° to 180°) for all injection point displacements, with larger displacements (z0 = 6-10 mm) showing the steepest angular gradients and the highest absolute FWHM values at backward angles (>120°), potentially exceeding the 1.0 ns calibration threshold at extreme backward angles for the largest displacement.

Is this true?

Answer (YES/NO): NO